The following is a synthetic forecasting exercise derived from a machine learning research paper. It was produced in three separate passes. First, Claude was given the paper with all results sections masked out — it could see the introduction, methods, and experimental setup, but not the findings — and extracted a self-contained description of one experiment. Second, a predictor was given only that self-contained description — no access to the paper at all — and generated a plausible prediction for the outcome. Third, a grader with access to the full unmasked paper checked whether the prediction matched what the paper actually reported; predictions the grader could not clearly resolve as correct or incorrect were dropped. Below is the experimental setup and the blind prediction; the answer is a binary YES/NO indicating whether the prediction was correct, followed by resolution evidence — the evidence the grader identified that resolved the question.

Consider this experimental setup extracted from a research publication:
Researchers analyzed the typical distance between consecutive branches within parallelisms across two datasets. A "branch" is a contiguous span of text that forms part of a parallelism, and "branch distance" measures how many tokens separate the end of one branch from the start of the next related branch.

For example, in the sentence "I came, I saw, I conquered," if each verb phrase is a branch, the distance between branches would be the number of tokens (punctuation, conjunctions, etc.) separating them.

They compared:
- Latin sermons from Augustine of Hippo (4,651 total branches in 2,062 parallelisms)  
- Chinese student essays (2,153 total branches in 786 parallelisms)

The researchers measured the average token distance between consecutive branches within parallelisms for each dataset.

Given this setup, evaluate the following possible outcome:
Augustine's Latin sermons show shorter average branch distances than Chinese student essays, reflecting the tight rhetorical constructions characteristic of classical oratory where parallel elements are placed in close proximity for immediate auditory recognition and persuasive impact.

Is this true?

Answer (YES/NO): NO